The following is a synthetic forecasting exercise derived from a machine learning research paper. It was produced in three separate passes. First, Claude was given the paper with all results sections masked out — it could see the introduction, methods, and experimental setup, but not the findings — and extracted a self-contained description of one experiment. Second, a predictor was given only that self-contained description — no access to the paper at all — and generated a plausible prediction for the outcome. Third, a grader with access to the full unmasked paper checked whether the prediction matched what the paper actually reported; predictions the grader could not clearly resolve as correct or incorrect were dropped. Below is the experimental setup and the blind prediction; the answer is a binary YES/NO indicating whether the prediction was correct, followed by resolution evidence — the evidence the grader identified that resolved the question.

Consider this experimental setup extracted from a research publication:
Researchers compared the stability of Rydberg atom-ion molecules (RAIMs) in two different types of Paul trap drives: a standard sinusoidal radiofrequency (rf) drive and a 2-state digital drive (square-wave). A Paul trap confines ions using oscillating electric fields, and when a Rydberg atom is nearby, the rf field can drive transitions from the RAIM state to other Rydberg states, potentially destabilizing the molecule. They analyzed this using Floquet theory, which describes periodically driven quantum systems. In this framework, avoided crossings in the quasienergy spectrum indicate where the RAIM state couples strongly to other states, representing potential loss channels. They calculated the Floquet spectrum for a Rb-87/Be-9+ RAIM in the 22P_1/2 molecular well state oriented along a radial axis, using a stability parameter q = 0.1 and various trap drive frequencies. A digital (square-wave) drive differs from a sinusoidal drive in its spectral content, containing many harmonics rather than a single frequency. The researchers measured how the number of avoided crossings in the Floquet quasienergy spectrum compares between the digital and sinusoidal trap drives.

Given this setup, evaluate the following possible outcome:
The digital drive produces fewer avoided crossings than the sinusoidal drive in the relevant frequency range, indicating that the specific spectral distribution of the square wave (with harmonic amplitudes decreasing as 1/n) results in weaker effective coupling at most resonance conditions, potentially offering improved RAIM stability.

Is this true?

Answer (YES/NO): NO